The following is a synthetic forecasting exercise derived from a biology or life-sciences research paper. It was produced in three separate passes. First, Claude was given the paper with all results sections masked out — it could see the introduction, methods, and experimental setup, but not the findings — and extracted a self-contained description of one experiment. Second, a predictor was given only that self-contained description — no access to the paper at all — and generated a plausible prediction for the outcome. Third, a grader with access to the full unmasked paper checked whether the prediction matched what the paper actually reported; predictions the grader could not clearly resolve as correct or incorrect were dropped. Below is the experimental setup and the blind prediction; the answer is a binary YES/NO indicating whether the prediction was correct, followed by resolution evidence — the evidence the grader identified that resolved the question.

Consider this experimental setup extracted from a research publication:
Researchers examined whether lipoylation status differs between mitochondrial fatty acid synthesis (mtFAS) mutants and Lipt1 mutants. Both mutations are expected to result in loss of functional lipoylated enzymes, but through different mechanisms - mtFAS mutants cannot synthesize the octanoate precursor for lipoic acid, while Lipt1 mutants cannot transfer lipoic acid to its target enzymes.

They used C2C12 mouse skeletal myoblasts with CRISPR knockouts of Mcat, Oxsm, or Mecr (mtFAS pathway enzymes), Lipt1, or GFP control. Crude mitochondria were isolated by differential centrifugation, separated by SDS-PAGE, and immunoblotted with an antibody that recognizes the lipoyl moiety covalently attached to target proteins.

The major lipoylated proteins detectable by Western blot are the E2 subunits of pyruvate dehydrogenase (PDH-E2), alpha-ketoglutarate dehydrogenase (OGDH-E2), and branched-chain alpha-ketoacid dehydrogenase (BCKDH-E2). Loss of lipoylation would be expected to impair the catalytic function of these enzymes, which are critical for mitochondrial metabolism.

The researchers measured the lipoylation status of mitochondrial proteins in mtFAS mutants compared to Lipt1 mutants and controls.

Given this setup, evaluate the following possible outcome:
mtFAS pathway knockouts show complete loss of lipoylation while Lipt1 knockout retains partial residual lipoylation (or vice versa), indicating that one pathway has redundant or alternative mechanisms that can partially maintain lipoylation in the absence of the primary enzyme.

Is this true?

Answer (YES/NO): NO